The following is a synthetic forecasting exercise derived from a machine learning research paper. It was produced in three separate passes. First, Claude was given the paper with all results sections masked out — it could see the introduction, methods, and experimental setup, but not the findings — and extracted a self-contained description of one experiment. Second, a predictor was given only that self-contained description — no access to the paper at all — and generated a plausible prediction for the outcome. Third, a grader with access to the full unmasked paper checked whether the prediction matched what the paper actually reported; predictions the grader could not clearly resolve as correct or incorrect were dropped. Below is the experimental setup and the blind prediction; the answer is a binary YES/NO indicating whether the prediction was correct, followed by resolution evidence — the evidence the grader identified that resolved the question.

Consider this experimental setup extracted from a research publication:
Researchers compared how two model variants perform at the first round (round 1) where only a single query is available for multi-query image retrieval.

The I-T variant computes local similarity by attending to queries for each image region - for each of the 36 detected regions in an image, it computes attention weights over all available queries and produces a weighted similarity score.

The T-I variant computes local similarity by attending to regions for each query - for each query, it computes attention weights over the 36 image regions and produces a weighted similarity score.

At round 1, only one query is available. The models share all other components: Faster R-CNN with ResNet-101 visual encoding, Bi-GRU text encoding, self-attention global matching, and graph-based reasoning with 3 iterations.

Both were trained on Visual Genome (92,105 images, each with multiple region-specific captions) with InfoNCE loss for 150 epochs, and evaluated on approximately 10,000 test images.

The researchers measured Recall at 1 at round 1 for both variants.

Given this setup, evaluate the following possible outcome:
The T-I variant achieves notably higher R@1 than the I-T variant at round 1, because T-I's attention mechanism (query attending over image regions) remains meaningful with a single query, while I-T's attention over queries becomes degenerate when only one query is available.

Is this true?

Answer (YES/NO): NO